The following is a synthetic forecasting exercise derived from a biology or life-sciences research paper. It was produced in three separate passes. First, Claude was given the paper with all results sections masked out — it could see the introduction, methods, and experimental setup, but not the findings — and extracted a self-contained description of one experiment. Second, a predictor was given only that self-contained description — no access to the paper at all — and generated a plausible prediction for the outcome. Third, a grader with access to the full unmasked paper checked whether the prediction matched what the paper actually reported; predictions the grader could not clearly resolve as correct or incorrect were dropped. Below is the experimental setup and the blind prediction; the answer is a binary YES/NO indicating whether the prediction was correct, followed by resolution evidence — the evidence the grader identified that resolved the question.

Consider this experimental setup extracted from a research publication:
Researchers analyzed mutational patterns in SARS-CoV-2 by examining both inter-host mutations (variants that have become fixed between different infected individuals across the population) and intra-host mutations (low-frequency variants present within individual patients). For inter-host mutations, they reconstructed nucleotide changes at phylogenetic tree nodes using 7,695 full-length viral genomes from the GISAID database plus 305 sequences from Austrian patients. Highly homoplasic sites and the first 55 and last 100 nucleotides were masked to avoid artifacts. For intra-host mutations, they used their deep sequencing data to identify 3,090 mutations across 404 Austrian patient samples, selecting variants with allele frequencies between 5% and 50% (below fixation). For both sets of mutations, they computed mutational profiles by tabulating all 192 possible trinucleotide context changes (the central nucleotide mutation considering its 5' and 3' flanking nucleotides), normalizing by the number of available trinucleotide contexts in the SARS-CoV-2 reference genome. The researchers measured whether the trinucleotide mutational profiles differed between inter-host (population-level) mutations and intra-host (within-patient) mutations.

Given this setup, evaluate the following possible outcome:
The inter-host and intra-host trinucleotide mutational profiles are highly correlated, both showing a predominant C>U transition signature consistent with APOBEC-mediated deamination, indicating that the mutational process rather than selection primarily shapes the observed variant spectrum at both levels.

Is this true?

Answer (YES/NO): NO